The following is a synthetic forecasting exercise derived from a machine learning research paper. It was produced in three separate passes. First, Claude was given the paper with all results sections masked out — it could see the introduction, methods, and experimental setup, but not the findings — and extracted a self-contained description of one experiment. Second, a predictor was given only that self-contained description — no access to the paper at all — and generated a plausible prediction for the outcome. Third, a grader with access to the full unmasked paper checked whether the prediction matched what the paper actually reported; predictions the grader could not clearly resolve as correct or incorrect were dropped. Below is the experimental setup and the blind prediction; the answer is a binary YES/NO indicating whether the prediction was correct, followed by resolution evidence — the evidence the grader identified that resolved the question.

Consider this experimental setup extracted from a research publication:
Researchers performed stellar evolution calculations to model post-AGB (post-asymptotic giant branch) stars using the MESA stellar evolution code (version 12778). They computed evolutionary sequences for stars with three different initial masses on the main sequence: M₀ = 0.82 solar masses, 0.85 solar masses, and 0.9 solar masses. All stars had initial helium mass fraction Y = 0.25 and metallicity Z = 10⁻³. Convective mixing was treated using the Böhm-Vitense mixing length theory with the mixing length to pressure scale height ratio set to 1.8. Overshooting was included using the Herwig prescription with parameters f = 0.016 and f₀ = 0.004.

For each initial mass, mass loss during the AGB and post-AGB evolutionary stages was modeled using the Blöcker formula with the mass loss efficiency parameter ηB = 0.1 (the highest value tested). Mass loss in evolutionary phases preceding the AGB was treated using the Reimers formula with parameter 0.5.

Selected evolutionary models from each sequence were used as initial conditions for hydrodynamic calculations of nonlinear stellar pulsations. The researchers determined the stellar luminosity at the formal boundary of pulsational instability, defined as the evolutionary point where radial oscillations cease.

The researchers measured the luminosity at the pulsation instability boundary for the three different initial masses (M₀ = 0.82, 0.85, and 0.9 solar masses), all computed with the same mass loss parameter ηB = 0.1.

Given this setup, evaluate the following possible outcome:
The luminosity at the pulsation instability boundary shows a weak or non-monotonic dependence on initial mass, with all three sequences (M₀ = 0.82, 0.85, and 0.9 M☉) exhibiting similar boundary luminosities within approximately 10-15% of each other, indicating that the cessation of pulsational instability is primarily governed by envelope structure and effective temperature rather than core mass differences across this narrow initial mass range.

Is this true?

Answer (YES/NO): NO